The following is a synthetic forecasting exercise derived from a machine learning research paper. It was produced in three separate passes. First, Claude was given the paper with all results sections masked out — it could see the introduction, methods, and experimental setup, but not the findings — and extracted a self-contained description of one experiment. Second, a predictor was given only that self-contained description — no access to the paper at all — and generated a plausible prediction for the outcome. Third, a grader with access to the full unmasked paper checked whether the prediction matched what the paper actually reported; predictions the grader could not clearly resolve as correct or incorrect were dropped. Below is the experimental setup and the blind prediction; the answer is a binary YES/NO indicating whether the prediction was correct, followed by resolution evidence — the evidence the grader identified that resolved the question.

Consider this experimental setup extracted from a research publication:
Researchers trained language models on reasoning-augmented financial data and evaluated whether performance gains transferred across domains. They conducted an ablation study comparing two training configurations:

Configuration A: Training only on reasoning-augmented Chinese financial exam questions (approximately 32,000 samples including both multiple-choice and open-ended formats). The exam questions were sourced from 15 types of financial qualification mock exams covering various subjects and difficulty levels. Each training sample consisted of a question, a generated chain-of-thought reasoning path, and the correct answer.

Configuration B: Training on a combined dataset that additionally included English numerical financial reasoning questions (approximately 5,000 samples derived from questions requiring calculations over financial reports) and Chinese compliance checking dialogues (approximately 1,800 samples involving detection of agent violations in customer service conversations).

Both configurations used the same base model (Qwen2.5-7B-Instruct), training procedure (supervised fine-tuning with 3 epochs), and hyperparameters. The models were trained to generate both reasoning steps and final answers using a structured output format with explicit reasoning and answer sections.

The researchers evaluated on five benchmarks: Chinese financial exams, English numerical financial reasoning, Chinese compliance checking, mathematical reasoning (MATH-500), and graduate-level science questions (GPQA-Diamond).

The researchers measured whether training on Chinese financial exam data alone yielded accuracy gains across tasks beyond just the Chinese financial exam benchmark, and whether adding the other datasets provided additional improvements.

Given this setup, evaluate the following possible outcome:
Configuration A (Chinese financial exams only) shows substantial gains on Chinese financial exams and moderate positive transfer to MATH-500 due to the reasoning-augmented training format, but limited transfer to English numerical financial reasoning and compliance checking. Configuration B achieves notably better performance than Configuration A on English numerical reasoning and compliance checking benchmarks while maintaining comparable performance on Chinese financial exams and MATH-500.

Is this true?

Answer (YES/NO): NO